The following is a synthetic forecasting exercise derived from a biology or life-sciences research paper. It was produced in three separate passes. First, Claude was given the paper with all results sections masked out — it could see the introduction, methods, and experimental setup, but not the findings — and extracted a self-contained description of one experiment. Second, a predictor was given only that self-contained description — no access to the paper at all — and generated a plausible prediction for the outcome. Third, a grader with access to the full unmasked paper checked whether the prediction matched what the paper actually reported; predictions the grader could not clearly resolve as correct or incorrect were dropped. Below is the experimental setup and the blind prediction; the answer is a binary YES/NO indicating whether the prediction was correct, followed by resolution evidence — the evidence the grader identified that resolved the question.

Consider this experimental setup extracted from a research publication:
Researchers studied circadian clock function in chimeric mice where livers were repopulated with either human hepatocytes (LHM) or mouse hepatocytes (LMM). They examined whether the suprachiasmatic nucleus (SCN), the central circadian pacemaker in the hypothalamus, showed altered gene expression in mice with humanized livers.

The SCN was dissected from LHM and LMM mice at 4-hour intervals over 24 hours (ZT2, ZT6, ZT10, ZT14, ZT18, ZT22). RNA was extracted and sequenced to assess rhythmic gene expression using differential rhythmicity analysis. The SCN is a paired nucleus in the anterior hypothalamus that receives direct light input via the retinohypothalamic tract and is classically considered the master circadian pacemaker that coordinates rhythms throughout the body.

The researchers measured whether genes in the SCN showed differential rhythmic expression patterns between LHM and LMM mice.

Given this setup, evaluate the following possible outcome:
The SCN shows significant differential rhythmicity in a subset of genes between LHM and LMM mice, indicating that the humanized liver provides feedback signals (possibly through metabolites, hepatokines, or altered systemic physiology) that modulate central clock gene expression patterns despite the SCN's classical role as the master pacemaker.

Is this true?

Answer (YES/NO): YES